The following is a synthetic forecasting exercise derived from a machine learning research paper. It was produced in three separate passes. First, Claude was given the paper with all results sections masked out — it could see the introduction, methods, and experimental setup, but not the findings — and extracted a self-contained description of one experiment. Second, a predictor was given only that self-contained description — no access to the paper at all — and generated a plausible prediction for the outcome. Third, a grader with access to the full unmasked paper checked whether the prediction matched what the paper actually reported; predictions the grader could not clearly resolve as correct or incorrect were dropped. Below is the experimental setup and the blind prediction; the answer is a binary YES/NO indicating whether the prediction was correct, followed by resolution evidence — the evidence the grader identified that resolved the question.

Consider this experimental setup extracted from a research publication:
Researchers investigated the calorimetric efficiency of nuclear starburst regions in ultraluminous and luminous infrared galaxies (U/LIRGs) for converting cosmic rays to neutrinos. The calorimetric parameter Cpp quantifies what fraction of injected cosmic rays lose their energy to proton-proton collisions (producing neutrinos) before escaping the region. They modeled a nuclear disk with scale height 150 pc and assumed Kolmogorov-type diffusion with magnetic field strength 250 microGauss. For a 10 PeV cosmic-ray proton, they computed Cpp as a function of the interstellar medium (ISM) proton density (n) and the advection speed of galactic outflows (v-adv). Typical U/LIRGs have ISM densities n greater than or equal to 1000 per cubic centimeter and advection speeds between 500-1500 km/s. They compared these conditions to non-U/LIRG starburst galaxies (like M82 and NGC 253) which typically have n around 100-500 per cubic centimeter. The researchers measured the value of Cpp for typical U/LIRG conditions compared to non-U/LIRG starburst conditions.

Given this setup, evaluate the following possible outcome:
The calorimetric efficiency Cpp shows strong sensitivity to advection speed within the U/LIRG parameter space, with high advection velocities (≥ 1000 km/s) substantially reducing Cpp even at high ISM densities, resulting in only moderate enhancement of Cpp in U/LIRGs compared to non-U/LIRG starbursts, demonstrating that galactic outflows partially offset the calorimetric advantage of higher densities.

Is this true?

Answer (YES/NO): NO